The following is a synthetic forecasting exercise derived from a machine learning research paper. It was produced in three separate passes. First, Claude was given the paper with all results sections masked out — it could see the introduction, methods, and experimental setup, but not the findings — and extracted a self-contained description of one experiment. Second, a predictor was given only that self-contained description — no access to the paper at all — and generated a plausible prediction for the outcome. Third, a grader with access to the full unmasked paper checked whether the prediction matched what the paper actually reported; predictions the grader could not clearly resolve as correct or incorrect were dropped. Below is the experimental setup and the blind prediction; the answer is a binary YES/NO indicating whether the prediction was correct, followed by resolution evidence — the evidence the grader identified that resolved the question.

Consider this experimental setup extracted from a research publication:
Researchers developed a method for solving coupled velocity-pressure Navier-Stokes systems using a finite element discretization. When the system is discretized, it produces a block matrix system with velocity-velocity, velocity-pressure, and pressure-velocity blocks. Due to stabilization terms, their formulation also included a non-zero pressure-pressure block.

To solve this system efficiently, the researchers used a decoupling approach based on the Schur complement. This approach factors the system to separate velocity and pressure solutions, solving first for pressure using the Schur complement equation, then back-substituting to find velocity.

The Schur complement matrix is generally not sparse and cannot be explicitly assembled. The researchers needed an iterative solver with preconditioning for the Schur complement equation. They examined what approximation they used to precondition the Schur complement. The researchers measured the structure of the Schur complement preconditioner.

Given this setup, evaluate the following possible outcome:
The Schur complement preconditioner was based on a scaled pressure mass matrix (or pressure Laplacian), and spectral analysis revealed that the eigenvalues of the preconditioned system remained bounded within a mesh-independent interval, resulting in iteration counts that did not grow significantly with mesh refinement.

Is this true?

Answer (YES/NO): NO